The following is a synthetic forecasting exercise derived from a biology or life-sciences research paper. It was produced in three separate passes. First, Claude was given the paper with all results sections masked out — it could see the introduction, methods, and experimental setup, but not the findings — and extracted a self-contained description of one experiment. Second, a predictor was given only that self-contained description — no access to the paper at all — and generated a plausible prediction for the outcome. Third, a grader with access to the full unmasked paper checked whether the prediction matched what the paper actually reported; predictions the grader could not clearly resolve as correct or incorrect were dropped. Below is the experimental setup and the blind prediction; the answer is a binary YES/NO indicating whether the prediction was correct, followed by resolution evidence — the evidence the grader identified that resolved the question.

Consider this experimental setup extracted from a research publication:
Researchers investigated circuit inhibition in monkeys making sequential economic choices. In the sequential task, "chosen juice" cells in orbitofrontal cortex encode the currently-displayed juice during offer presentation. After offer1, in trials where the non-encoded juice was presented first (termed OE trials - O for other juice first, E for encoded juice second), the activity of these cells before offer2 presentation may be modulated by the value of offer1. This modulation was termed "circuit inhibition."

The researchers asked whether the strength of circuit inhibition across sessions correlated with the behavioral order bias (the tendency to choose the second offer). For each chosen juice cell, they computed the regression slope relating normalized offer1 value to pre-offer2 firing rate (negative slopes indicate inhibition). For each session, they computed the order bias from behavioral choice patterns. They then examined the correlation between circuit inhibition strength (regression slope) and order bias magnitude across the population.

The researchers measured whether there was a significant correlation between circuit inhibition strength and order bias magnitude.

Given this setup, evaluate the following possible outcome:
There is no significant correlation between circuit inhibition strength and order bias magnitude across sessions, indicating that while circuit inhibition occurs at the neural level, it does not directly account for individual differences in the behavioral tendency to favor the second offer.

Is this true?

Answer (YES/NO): NO